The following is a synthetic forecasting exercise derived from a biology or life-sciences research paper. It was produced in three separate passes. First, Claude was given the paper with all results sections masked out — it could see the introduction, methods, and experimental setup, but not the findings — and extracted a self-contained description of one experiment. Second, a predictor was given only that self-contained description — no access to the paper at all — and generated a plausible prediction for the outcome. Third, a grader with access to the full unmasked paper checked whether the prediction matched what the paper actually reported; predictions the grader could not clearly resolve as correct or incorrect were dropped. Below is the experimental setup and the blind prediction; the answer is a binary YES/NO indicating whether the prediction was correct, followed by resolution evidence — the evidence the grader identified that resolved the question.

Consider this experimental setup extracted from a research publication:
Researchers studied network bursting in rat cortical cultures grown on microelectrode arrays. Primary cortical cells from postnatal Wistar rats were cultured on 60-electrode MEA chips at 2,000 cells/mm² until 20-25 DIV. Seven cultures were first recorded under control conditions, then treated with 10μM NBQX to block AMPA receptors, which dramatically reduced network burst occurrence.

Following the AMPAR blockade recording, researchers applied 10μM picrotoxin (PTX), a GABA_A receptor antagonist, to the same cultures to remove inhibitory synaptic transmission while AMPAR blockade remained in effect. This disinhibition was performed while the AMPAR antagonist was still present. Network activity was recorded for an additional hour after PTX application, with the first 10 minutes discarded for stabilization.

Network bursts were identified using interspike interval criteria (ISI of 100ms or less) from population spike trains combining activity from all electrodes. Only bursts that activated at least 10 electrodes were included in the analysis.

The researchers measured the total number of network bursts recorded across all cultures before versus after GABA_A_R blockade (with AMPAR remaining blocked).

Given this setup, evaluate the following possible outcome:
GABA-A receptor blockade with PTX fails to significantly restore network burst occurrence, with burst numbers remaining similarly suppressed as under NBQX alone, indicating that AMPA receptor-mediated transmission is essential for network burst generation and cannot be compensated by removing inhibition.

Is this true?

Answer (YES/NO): NO